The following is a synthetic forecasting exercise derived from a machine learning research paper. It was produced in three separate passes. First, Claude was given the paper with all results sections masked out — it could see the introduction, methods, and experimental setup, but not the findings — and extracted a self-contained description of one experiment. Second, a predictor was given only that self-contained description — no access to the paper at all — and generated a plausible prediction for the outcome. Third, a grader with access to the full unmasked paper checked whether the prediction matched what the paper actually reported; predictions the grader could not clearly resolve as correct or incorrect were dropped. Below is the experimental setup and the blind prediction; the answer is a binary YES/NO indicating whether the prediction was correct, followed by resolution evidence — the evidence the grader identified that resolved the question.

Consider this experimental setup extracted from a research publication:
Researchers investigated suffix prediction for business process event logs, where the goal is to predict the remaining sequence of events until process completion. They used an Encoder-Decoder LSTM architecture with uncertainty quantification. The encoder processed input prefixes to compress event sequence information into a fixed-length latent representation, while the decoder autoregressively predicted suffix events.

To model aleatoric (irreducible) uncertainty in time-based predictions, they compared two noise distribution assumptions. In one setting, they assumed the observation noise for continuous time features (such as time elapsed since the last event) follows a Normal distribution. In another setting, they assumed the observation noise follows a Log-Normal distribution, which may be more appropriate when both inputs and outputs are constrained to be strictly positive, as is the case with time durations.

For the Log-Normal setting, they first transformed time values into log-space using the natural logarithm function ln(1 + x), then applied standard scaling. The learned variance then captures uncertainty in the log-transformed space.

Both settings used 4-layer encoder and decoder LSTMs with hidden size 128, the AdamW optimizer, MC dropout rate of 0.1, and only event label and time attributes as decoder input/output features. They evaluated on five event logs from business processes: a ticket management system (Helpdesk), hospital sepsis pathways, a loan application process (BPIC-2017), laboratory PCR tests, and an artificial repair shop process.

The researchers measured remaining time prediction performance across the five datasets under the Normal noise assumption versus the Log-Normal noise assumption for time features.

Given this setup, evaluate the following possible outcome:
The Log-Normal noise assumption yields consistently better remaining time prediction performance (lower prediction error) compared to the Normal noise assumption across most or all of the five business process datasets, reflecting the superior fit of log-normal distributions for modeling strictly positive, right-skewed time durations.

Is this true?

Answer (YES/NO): NO